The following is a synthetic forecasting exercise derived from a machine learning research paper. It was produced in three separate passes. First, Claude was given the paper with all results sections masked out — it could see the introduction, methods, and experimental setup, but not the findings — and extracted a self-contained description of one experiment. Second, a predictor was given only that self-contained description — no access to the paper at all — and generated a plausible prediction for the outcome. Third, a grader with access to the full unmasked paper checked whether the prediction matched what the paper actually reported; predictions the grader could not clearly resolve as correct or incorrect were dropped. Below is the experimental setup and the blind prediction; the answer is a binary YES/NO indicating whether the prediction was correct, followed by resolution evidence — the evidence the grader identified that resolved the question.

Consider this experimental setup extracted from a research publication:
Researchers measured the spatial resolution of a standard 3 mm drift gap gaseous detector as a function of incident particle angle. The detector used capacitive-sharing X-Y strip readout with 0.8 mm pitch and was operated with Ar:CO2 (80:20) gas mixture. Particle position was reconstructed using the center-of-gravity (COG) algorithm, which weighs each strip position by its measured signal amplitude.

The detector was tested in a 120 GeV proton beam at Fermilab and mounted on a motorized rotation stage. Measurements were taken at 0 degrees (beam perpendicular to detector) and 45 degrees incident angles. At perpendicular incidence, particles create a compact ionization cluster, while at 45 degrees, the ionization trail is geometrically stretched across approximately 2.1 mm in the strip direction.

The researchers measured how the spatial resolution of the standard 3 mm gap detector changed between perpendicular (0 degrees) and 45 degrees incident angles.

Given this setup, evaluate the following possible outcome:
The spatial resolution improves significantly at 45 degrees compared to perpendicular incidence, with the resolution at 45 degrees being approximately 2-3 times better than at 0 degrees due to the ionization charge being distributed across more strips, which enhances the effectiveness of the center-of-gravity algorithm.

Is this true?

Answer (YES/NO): NO